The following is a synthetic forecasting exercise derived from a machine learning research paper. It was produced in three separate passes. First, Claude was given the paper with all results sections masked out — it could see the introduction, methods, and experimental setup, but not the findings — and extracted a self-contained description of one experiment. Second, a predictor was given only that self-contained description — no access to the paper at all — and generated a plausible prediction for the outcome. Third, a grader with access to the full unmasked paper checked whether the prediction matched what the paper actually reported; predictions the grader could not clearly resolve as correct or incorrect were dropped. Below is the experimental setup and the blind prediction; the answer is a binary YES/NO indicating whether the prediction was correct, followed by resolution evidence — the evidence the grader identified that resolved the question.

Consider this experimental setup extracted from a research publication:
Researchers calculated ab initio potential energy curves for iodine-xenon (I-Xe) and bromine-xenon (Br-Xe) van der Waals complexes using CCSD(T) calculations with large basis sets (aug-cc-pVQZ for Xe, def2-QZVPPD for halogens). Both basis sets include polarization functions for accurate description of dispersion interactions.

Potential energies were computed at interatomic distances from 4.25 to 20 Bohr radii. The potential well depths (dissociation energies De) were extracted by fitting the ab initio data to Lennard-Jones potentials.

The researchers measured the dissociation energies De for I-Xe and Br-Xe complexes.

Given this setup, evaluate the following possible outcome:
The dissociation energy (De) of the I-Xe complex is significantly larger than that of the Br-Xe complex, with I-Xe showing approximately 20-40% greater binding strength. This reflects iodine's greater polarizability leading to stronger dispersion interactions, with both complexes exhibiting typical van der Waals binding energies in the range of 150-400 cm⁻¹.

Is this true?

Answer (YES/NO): NO